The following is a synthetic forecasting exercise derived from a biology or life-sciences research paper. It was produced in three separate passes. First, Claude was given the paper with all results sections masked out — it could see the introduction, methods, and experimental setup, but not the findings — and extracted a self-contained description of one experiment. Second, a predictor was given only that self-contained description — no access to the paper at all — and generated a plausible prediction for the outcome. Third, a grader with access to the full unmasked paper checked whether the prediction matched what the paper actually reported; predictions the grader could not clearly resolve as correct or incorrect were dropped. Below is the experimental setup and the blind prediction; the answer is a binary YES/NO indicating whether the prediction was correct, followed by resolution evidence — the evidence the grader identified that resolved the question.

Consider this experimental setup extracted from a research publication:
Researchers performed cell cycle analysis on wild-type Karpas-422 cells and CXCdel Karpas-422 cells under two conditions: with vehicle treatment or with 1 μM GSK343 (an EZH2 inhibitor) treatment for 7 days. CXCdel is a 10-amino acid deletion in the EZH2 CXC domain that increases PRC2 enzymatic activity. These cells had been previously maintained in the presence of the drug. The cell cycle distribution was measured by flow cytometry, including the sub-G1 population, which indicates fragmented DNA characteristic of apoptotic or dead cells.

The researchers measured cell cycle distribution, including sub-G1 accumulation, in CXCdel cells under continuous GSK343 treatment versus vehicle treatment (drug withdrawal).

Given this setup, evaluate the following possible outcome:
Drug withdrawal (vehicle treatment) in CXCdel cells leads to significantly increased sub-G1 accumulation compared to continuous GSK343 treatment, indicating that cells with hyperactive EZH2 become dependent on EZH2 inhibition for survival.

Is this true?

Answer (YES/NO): YES